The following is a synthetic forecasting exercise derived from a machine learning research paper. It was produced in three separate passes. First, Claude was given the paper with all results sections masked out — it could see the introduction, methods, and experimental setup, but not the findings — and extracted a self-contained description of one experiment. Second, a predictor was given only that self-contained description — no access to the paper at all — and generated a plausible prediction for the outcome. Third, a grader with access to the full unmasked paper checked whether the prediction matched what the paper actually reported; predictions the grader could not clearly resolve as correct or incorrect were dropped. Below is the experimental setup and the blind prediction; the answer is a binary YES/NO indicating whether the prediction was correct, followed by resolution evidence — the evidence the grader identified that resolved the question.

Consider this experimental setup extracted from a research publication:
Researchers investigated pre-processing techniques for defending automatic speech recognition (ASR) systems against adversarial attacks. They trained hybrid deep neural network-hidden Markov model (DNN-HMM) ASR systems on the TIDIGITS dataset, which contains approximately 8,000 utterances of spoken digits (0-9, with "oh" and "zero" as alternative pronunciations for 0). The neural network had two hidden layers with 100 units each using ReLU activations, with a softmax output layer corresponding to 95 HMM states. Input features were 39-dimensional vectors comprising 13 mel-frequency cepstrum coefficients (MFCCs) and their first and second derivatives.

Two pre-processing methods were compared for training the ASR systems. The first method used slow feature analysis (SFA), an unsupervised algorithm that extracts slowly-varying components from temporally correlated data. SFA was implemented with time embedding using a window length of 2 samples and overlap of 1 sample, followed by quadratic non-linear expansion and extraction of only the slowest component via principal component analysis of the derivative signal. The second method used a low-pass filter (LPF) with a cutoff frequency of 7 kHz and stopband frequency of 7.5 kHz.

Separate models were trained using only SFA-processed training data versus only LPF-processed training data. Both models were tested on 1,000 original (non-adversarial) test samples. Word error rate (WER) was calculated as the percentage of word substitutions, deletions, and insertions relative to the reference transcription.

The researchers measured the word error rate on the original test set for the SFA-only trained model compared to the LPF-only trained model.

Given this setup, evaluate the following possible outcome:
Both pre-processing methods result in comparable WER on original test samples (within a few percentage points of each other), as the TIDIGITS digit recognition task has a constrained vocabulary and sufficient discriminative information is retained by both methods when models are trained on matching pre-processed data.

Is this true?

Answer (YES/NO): NO